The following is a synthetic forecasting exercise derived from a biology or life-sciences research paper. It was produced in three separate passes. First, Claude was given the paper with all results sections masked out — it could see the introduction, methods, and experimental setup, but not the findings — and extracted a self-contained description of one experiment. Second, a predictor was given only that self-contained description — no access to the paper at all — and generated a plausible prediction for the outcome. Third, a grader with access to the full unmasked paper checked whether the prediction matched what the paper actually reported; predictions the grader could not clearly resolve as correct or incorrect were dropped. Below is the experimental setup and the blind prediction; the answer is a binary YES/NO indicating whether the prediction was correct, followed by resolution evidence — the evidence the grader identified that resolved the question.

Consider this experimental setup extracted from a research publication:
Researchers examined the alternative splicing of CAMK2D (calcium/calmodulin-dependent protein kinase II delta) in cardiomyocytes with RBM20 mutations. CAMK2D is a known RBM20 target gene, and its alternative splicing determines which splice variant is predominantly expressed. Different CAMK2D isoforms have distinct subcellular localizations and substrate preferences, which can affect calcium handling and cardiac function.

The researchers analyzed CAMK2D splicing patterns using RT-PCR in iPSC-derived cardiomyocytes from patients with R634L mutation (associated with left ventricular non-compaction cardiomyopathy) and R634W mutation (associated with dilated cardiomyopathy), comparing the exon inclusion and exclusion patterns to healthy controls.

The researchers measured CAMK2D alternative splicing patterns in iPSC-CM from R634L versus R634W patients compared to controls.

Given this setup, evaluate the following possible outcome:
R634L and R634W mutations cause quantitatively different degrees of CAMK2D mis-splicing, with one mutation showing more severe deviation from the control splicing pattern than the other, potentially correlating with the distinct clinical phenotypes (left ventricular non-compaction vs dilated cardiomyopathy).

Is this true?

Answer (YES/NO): NO